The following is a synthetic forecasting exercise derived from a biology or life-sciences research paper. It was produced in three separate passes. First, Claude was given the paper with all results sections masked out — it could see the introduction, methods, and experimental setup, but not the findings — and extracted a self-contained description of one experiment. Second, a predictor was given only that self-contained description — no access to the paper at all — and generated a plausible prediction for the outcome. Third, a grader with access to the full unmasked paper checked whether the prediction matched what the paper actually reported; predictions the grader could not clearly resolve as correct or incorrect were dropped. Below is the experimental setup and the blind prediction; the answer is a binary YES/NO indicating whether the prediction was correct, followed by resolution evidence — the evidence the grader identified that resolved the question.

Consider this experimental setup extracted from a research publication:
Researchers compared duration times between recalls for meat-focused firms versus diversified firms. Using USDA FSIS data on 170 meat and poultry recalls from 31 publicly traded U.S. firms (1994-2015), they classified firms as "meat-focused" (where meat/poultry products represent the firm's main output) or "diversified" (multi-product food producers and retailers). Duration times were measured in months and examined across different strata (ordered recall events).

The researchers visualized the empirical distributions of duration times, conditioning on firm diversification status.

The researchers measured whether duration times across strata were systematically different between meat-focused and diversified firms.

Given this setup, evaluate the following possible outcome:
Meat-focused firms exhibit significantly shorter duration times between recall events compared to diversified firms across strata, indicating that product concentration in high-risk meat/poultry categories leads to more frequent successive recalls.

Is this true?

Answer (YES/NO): YES